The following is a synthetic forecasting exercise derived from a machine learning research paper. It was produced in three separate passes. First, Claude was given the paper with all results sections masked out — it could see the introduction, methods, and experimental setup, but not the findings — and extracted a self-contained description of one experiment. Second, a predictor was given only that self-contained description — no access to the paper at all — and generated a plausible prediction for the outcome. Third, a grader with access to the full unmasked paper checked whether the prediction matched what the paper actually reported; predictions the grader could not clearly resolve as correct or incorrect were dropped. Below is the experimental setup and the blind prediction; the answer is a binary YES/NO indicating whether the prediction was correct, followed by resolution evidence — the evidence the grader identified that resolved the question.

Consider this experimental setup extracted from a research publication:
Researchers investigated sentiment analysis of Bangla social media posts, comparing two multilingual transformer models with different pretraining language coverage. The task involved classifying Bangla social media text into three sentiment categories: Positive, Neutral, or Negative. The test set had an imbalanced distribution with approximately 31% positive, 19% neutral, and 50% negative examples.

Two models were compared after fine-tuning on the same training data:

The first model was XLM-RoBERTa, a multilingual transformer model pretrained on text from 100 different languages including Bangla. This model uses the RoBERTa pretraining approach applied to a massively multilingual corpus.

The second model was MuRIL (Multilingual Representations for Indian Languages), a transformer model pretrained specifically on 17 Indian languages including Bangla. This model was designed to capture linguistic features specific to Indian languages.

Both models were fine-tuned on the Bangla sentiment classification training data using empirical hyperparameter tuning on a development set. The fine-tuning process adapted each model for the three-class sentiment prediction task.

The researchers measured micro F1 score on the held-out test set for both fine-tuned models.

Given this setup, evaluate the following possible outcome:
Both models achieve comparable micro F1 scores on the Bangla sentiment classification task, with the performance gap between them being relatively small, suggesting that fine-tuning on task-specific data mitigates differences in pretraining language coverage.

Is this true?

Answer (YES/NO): NO